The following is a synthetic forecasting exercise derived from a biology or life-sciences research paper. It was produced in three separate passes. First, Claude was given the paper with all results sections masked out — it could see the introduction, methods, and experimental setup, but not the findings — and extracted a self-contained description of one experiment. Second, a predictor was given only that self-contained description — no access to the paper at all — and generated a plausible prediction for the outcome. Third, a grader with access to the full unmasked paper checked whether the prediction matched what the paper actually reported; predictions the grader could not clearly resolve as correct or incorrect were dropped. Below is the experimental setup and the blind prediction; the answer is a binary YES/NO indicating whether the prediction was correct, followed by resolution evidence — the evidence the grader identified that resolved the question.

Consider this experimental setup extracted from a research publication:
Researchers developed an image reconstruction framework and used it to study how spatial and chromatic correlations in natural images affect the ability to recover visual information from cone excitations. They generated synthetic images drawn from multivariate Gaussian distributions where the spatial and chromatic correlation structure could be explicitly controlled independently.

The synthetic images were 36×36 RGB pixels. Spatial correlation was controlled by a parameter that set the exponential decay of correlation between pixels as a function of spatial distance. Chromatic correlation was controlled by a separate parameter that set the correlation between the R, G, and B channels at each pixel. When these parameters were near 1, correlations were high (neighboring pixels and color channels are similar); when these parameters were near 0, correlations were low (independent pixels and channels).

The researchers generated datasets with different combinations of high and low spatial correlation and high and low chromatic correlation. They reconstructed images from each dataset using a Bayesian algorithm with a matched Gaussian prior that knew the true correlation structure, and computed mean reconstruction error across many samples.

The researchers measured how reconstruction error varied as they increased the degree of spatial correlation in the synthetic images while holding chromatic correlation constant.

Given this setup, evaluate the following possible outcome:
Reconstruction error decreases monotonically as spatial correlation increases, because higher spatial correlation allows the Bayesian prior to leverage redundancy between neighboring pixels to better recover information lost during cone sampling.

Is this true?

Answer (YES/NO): NO